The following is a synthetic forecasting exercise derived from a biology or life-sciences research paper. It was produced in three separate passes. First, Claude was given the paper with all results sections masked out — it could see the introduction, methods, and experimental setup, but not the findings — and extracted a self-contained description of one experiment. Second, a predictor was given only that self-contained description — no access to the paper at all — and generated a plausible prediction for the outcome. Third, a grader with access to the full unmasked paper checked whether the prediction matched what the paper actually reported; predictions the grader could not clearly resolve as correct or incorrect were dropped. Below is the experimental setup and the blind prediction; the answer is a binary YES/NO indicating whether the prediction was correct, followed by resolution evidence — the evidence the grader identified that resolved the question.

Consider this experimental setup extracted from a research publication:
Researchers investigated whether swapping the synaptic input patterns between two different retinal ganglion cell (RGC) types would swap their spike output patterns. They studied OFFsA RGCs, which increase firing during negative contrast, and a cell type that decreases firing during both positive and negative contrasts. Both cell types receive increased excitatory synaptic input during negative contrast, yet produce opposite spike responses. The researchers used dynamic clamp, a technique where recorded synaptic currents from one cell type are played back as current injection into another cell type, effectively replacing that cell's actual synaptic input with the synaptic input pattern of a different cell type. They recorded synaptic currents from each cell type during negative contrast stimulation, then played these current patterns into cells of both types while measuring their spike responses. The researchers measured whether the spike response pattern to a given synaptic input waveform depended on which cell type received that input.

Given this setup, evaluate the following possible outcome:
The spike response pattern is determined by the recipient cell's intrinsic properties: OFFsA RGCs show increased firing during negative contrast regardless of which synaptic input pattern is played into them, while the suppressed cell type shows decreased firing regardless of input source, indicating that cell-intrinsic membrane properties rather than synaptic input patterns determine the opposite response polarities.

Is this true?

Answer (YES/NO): YES